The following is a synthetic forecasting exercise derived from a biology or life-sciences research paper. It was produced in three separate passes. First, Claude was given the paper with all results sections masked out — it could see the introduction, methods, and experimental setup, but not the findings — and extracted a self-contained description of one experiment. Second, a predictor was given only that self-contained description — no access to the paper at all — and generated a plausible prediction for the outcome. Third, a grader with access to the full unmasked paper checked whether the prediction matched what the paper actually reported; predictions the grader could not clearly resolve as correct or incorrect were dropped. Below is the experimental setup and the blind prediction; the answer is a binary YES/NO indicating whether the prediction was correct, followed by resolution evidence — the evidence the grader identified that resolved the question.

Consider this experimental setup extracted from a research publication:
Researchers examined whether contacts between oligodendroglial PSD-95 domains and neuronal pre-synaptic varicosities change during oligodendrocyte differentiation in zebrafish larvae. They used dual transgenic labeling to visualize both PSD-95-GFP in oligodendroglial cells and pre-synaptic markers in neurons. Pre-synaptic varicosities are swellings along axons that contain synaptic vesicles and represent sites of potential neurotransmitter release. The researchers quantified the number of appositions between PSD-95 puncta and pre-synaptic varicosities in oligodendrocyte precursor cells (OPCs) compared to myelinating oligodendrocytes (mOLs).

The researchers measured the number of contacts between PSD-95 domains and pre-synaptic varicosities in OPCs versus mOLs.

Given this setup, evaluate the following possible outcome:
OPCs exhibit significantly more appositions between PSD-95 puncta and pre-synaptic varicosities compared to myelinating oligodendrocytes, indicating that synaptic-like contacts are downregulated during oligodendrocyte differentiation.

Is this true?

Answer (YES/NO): NO